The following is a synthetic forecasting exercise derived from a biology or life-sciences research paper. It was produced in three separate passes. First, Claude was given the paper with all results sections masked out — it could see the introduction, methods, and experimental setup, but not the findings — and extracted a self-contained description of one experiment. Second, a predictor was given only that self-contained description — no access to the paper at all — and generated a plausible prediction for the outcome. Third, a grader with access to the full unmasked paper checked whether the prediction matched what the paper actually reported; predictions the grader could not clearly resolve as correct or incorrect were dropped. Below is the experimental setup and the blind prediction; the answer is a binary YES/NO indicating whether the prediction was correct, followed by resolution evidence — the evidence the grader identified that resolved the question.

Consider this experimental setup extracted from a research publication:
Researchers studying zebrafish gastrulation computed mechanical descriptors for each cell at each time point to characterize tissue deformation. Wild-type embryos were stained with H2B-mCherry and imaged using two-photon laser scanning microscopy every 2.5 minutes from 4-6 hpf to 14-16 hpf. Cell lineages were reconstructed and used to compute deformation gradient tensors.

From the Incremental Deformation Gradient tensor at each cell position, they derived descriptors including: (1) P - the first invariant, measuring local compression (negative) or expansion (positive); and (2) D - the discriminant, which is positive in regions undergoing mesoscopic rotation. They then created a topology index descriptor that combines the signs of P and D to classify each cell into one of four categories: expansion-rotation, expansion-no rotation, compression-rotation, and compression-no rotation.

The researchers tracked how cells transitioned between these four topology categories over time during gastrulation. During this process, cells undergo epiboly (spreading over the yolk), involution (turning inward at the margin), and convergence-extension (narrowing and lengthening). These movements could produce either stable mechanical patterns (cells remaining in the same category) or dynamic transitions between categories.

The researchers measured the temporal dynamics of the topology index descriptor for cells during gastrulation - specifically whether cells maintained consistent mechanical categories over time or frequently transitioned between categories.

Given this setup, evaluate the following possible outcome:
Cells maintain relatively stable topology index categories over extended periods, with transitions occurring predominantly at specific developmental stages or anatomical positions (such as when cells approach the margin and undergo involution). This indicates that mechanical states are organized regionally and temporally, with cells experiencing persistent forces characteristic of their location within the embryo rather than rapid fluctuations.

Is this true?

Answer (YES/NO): NO